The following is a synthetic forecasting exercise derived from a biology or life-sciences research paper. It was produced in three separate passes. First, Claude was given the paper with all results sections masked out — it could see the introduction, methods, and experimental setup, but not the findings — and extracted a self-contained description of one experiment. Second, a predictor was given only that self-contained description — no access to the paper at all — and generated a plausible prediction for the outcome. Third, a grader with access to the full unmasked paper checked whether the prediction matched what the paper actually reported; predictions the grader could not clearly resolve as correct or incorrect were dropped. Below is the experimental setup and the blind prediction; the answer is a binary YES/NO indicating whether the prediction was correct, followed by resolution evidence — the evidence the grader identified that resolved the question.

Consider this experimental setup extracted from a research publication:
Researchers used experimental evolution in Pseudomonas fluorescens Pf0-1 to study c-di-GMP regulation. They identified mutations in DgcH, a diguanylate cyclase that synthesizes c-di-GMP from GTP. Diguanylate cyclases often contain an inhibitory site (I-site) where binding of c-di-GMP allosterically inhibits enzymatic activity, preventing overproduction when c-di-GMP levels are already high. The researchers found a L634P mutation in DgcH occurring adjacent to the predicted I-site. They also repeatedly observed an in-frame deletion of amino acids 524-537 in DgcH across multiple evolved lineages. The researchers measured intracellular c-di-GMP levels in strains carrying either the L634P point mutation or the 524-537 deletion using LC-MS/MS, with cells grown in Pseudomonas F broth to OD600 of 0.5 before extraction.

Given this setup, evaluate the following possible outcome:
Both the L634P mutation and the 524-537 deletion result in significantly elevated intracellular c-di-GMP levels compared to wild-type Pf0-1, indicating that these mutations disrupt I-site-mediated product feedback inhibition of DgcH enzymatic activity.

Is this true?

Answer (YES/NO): NO